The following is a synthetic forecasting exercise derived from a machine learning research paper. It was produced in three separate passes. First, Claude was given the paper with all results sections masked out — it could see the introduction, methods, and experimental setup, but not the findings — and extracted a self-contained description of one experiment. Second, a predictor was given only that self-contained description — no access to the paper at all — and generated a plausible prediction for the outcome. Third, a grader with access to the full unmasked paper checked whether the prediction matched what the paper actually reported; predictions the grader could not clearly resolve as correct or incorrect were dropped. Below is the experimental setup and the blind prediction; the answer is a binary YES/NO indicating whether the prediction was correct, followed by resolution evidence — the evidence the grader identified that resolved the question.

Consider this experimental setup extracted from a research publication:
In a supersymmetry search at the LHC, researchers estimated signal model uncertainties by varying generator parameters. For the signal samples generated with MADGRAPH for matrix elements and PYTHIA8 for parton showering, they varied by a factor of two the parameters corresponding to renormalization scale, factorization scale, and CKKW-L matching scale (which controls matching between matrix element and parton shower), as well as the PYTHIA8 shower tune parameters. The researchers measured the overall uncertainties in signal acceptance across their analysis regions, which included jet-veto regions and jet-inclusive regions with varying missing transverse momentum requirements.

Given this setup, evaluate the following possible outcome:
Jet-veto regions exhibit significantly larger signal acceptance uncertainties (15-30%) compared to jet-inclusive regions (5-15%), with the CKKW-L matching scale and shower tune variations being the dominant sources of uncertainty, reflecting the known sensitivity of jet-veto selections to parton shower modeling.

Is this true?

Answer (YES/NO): NO